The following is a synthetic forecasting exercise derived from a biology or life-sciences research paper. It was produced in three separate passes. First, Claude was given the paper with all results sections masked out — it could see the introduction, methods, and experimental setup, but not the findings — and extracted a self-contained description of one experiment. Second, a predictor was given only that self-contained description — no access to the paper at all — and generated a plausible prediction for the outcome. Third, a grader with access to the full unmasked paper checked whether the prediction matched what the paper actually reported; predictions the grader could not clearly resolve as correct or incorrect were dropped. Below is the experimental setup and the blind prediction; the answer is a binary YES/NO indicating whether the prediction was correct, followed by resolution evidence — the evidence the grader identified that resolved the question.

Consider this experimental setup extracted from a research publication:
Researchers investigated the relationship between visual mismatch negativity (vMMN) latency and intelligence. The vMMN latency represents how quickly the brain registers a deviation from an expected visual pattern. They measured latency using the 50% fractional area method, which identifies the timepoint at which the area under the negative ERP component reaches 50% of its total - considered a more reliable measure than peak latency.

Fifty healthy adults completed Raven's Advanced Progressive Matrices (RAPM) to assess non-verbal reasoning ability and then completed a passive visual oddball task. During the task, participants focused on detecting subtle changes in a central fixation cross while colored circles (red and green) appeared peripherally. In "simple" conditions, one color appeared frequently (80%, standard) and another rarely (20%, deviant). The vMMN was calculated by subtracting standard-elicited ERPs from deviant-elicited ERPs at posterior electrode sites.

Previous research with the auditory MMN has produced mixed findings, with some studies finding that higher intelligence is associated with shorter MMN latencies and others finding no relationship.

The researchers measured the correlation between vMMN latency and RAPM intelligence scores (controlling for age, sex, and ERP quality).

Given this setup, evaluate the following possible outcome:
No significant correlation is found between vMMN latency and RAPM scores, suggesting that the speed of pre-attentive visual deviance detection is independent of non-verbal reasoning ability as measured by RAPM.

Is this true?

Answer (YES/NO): NO